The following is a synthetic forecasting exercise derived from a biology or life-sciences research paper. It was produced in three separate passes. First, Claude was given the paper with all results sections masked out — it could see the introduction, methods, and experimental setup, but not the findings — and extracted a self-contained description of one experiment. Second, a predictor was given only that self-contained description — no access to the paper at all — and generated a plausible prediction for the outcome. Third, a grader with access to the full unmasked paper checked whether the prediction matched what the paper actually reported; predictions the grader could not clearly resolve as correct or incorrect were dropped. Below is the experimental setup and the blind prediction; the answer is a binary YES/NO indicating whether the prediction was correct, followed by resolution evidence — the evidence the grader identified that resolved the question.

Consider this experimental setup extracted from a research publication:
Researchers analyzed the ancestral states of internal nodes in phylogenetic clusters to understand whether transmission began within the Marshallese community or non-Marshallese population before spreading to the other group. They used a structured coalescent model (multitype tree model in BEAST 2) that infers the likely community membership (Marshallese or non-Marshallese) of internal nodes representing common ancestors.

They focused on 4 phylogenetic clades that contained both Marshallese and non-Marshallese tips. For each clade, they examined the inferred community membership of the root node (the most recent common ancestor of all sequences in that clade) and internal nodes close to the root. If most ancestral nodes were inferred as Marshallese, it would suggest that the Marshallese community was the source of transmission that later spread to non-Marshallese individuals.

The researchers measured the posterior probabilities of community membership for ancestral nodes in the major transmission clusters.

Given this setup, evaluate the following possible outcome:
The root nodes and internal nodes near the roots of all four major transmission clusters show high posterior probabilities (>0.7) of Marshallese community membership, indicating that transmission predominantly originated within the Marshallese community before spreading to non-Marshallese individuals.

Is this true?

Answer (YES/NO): YES